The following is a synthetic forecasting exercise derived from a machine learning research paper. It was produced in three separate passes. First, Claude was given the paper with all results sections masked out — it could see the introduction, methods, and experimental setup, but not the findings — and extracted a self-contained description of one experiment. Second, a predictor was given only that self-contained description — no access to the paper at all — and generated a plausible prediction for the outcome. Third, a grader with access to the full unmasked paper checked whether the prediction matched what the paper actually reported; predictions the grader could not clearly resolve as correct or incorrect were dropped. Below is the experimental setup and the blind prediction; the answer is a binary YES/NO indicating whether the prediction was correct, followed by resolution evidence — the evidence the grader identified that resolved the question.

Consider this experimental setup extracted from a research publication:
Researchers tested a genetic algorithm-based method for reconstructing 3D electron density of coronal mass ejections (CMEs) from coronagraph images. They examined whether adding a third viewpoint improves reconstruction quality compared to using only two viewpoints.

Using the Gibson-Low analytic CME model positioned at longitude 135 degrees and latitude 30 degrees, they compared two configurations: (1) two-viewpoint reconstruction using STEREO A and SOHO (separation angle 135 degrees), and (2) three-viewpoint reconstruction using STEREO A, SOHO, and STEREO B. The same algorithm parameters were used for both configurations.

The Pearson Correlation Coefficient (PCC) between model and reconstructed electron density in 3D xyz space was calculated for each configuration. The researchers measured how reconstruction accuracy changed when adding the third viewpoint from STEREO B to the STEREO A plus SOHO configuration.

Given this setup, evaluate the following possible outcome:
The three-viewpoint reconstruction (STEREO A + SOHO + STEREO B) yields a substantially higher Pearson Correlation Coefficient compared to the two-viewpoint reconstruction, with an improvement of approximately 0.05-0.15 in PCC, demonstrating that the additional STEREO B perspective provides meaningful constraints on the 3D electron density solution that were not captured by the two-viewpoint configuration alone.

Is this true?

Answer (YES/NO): NO